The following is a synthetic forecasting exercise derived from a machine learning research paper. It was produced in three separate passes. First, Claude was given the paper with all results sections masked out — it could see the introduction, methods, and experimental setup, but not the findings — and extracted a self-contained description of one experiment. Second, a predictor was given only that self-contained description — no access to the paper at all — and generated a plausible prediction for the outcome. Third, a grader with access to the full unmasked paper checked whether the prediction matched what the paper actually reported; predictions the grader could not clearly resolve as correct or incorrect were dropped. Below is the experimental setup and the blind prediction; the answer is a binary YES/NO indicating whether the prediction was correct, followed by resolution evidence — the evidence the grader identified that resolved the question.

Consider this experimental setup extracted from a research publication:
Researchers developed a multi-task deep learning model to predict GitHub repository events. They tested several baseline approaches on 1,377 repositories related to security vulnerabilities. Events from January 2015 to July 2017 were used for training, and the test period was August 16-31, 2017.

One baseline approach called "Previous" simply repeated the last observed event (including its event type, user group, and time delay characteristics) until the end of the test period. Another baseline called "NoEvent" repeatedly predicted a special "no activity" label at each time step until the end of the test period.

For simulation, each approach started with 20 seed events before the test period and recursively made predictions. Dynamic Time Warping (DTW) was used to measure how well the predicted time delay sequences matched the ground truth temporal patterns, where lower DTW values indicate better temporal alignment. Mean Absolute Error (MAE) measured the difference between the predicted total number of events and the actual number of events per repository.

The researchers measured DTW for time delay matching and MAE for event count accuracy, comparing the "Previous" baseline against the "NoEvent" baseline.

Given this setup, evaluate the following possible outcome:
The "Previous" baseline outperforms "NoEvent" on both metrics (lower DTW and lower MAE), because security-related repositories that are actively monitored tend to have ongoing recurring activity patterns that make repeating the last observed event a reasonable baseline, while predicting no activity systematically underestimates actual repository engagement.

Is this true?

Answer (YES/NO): NO